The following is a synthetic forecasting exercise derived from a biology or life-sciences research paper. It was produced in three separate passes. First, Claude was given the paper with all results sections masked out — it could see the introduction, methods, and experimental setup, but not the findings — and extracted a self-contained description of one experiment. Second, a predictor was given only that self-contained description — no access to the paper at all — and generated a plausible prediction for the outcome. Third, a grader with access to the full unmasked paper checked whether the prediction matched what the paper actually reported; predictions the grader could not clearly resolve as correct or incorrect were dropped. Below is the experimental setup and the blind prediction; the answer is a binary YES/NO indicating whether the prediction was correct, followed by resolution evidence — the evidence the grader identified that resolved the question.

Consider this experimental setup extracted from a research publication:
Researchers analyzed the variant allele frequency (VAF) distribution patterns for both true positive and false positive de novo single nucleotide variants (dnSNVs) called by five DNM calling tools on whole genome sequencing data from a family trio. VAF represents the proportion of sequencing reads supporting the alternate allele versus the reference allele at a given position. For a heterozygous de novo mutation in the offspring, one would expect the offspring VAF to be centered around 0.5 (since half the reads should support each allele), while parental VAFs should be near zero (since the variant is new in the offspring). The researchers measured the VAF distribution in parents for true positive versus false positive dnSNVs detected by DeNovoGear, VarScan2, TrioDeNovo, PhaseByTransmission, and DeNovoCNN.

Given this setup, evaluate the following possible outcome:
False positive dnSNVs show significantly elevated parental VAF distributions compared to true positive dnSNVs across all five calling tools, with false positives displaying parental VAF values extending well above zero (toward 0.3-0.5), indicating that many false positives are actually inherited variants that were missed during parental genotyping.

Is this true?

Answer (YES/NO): NO